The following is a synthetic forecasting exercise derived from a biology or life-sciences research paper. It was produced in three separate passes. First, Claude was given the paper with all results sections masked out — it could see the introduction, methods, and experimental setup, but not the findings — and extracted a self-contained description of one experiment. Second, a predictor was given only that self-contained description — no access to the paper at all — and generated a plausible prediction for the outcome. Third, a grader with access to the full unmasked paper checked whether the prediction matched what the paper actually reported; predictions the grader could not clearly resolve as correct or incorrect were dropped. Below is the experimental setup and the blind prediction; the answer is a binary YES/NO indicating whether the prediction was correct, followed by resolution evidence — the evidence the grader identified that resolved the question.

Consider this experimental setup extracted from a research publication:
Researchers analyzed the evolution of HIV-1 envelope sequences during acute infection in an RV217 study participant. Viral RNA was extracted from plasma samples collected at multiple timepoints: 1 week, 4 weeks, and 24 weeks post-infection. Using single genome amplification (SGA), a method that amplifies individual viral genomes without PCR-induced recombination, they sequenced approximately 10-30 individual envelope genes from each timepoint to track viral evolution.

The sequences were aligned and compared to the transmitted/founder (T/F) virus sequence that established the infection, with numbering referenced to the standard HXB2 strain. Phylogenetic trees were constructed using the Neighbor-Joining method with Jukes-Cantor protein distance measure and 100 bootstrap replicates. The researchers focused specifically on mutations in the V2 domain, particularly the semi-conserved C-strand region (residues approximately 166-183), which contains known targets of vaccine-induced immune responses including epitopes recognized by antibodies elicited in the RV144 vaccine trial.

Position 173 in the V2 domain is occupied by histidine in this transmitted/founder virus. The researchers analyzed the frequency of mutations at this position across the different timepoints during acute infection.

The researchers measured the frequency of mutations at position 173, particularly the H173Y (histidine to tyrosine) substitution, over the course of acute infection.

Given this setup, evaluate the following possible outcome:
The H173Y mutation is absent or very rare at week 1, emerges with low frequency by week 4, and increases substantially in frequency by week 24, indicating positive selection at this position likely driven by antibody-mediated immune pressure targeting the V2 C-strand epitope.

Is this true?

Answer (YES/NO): NO